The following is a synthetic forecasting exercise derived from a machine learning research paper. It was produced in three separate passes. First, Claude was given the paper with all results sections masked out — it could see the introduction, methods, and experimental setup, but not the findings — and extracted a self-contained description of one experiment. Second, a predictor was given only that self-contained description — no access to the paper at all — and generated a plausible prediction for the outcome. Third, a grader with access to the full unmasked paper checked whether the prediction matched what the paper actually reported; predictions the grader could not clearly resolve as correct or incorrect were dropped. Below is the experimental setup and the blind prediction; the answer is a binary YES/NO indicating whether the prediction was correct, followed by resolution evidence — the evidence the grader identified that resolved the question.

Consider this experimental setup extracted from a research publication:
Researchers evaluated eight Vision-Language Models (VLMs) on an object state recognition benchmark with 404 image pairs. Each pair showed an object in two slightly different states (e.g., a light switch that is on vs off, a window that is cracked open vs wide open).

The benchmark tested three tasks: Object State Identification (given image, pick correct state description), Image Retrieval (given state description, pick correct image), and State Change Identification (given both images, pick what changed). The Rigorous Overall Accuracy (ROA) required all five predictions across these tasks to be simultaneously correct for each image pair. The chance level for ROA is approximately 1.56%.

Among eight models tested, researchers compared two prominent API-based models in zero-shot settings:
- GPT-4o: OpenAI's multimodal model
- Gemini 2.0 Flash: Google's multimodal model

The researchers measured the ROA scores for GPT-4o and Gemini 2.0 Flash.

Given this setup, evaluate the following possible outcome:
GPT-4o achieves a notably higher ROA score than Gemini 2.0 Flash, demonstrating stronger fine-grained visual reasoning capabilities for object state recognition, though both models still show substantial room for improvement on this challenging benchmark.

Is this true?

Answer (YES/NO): YES